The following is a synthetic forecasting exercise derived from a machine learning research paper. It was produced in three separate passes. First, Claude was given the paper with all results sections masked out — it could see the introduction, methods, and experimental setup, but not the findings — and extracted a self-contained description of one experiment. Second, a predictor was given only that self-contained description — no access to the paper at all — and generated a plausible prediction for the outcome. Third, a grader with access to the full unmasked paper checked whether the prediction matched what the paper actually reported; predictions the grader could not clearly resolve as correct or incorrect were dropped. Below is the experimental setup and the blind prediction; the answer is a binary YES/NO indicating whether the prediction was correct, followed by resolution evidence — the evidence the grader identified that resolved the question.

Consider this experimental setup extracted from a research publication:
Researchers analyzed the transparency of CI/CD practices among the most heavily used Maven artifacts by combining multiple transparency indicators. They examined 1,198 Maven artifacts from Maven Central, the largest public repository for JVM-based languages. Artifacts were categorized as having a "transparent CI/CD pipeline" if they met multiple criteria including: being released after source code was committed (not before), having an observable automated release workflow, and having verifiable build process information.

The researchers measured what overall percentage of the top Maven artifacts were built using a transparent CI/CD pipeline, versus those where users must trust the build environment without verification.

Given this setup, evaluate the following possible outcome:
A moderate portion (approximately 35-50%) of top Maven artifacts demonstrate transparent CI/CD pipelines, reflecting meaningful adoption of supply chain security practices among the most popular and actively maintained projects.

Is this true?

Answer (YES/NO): NO